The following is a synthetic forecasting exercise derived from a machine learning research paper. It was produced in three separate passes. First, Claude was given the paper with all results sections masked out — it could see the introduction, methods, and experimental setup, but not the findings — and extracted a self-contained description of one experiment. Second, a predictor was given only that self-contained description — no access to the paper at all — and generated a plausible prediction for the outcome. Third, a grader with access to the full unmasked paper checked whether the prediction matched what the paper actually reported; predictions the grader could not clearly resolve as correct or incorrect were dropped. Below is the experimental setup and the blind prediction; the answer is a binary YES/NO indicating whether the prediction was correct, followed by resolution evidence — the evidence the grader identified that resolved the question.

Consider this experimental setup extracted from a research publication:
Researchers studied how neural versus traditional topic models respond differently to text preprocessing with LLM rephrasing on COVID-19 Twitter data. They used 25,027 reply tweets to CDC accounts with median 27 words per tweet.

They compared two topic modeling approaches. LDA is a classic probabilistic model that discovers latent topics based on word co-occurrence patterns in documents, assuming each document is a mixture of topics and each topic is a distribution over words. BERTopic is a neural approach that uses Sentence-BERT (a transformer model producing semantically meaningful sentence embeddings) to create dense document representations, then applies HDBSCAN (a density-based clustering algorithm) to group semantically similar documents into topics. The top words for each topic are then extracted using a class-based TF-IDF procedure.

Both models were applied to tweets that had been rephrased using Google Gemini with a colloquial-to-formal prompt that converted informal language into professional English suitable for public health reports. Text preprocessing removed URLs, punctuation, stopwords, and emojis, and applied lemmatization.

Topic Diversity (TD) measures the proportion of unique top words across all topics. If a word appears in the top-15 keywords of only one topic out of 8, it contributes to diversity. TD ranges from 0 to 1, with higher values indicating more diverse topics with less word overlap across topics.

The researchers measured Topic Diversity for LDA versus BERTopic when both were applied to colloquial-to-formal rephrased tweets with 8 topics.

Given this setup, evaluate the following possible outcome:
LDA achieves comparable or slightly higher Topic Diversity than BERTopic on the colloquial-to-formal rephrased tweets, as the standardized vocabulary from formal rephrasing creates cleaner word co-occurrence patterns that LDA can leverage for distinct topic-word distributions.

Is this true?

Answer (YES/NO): YES